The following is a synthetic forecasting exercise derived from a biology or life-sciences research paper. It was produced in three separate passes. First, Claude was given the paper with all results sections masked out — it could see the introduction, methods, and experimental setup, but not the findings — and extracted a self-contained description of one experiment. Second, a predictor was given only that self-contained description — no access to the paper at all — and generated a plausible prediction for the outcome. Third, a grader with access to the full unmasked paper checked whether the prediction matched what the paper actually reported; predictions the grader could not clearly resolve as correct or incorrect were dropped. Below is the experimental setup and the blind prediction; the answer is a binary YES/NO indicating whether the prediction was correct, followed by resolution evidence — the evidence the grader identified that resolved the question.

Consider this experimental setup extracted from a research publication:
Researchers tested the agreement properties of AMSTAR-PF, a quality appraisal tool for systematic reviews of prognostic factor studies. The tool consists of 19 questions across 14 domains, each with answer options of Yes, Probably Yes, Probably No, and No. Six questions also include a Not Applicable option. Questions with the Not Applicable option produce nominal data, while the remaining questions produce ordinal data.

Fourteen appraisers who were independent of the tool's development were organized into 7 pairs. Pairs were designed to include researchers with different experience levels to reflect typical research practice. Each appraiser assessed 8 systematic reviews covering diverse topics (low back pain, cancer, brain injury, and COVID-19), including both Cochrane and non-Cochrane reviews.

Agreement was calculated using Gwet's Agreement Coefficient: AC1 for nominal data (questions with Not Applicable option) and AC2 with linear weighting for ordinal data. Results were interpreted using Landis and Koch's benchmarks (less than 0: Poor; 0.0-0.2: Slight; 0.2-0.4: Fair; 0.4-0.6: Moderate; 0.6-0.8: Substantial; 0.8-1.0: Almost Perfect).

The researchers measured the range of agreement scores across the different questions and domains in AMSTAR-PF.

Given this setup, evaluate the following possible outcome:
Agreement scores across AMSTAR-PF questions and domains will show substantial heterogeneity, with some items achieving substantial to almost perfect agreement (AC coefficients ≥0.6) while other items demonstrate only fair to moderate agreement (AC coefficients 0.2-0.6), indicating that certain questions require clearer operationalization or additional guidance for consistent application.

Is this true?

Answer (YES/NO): YES